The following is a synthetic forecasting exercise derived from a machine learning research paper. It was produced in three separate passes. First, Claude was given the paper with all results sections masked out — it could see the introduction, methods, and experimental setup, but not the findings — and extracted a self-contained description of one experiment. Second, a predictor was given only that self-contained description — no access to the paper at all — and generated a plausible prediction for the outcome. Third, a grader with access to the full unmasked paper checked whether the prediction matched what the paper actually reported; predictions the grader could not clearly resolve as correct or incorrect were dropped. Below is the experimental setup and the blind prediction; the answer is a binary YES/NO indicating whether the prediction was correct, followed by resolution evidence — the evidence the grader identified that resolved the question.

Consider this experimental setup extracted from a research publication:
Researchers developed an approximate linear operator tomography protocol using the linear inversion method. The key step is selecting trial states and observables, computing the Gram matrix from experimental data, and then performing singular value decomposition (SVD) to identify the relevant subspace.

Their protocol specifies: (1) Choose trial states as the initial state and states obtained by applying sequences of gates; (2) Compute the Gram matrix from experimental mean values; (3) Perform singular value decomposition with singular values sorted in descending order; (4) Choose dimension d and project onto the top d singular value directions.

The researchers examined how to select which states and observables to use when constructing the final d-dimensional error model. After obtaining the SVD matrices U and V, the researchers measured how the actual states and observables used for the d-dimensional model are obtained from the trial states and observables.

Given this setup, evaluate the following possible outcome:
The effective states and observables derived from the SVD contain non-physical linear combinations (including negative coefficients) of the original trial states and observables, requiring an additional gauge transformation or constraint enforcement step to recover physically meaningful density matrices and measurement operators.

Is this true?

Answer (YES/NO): NO